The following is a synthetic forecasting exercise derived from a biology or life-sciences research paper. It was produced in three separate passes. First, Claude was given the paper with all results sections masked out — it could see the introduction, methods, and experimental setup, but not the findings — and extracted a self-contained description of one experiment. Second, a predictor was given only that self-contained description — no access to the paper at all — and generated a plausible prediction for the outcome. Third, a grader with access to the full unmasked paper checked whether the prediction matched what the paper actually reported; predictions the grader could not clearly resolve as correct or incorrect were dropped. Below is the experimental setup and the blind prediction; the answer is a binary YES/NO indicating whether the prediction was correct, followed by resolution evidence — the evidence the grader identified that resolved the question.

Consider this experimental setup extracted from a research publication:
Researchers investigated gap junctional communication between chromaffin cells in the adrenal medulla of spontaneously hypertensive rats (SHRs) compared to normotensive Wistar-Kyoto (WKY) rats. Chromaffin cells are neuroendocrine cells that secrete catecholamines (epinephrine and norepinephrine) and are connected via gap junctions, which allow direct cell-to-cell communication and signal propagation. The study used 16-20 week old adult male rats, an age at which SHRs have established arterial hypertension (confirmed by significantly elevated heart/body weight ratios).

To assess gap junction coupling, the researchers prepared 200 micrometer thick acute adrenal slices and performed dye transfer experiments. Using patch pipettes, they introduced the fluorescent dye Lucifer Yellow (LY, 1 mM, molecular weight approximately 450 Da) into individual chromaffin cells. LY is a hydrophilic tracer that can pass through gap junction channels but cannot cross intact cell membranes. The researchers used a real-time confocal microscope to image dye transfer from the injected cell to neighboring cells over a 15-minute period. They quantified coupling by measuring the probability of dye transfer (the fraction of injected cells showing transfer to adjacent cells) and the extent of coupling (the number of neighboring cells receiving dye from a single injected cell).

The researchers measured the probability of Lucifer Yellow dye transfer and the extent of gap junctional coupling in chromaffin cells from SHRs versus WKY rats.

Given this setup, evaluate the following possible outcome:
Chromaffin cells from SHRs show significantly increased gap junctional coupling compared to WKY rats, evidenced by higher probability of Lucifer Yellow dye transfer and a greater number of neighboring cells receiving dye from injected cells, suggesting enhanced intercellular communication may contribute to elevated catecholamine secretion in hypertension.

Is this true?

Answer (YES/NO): NO